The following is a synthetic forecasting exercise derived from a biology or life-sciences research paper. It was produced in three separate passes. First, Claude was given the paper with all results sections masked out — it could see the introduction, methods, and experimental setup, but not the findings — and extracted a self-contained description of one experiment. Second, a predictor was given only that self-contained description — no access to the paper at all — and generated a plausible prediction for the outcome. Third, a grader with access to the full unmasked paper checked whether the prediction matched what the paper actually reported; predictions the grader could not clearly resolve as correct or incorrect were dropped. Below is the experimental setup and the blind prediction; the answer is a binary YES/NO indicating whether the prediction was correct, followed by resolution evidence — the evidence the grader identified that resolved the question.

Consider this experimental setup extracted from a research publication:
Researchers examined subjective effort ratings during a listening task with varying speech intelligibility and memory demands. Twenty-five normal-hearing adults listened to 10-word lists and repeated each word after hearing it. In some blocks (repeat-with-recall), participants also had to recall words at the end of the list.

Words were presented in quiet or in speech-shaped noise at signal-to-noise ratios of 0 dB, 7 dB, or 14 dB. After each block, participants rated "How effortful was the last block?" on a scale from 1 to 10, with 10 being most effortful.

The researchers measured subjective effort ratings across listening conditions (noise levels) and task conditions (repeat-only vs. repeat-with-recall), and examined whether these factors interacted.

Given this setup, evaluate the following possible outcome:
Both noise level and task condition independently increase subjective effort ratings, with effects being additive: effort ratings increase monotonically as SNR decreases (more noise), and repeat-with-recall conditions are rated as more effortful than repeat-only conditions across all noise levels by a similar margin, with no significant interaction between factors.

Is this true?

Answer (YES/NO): NO